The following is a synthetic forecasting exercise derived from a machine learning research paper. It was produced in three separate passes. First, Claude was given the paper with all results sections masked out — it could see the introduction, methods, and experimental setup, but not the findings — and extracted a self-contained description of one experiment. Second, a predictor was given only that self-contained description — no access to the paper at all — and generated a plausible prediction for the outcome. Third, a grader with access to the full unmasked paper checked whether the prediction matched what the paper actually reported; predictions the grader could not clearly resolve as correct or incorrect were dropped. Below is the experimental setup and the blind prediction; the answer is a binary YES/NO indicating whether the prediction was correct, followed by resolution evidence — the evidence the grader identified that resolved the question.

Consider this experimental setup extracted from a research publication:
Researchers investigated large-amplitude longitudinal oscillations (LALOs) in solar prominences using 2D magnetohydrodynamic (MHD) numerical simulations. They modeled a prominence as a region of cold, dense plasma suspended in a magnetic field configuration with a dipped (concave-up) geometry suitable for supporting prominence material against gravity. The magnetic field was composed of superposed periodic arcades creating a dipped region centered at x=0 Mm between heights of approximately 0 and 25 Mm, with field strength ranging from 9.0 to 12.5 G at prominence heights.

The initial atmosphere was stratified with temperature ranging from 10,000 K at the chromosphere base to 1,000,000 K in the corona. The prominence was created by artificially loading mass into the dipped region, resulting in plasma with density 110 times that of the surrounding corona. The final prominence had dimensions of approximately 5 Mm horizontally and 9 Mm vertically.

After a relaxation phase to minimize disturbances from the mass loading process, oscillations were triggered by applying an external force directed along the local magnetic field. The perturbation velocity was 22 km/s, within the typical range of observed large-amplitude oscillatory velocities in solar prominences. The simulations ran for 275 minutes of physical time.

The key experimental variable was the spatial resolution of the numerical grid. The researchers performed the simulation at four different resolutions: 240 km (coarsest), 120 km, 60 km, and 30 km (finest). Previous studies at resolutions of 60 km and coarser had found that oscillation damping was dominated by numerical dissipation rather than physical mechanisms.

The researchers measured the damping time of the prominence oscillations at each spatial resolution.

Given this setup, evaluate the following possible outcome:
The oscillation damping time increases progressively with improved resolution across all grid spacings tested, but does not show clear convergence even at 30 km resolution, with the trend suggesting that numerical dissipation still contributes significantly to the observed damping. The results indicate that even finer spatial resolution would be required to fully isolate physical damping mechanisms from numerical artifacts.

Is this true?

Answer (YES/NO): NO